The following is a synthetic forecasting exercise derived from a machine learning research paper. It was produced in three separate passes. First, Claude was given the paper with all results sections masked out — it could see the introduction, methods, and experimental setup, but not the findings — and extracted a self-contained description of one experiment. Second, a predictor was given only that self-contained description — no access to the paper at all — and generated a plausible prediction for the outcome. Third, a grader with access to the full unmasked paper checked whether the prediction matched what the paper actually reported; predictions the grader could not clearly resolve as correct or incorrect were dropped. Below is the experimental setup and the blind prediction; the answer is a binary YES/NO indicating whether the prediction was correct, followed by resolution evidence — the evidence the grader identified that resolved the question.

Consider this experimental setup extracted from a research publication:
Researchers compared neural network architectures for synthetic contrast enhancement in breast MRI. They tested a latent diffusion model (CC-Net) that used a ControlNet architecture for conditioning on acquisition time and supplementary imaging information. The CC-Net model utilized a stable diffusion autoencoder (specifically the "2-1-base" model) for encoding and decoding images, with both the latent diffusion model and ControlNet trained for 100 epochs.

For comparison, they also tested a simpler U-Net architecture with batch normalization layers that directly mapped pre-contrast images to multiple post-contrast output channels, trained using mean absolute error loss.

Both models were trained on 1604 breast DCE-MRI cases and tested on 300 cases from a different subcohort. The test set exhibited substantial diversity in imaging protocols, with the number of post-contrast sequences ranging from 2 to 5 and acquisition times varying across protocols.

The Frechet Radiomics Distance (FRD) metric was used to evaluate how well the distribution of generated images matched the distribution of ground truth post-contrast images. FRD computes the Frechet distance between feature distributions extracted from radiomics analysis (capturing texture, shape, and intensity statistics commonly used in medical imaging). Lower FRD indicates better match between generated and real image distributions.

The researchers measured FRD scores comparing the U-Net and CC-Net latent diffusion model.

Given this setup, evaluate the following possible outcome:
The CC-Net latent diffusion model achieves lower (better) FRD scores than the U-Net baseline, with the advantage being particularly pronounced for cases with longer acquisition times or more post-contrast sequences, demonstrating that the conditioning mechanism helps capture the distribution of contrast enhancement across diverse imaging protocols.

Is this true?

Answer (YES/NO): NO